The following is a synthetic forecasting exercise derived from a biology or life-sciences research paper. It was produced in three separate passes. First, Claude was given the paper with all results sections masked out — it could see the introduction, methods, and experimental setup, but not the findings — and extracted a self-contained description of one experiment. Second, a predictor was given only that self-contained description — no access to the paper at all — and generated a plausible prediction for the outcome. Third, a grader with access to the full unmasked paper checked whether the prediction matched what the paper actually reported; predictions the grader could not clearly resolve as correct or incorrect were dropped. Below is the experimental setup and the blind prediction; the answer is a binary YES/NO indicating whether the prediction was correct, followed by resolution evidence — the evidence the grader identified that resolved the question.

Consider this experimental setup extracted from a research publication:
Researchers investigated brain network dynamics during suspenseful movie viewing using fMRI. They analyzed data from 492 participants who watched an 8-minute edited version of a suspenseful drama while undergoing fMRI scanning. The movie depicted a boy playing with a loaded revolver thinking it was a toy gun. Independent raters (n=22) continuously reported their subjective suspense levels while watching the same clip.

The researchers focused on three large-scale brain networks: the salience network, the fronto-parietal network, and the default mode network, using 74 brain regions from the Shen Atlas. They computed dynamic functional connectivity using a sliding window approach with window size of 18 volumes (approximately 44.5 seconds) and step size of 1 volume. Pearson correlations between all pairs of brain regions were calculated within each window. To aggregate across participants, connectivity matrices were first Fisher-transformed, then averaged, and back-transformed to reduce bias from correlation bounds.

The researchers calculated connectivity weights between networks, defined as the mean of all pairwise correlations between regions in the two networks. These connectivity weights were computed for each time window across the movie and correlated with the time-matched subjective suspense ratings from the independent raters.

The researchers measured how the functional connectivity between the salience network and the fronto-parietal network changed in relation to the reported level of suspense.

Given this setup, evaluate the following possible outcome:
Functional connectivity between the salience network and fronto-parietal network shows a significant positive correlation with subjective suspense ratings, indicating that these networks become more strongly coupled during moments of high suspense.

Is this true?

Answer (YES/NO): YES